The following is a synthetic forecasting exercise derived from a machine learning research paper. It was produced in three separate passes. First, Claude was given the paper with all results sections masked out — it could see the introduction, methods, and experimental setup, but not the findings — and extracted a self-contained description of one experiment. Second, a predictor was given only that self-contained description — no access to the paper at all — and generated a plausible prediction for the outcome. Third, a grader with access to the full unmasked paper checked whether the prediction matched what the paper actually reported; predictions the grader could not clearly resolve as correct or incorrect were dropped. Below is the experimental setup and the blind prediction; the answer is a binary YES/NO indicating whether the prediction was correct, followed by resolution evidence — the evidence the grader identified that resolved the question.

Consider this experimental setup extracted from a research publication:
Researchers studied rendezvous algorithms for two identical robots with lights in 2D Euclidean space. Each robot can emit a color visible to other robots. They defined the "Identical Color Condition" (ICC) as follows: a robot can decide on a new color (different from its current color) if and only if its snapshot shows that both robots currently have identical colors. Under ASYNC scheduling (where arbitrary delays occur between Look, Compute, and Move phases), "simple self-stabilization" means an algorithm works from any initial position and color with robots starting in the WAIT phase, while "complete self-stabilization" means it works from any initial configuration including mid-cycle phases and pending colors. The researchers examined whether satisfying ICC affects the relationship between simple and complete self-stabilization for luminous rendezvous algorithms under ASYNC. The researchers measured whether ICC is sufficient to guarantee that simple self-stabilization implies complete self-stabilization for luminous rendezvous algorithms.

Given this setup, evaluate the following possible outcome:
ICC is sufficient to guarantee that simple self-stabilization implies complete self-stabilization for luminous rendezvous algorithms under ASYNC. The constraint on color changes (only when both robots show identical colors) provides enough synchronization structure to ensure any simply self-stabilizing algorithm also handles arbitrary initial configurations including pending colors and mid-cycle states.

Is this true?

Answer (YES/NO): YES